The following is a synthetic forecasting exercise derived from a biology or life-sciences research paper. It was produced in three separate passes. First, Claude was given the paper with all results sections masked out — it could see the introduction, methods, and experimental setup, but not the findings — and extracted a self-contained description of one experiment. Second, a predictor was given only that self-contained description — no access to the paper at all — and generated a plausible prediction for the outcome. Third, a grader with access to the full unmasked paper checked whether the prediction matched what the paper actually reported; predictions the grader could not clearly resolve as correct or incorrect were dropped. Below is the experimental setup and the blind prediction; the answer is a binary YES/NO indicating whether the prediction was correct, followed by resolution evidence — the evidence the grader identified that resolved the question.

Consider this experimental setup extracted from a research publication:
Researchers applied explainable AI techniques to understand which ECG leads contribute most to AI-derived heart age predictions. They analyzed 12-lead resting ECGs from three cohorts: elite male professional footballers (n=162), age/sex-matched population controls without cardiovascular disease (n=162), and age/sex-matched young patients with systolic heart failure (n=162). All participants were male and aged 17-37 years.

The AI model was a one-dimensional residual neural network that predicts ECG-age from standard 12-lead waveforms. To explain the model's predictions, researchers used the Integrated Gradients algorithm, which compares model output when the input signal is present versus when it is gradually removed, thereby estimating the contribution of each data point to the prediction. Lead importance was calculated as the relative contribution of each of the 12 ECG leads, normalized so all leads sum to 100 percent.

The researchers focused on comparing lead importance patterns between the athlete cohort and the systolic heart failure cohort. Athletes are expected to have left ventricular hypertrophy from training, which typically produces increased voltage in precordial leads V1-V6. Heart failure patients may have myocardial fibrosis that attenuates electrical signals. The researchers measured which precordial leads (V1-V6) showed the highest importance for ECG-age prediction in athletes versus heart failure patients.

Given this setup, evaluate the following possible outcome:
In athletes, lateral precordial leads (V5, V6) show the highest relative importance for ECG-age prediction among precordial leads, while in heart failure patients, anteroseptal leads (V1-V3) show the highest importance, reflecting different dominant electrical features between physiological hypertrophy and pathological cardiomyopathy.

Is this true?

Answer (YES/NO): NO